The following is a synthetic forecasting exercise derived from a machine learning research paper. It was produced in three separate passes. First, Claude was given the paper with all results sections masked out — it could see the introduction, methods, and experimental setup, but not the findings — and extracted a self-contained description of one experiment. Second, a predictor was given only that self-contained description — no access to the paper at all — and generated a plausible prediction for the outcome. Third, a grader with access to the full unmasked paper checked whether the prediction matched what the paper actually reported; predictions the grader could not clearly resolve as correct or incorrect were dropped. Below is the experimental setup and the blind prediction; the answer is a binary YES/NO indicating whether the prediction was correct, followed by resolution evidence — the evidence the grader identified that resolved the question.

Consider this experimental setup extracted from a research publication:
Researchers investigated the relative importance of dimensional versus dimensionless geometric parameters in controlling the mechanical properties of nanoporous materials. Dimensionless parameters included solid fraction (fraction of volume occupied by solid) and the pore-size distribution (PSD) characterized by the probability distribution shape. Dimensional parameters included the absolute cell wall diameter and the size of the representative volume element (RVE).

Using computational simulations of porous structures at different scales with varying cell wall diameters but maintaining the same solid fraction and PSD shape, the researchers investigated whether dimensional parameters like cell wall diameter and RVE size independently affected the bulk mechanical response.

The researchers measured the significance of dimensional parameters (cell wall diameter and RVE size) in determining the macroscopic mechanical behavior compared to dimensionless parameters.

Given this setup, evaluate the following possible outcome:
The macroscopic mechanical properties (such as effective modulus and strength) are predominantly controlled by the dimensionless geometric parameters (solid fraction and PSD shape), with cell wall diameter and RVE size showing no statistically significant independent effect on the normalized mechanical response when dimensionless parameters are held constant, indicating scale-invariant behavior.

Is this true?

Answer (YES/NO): YES